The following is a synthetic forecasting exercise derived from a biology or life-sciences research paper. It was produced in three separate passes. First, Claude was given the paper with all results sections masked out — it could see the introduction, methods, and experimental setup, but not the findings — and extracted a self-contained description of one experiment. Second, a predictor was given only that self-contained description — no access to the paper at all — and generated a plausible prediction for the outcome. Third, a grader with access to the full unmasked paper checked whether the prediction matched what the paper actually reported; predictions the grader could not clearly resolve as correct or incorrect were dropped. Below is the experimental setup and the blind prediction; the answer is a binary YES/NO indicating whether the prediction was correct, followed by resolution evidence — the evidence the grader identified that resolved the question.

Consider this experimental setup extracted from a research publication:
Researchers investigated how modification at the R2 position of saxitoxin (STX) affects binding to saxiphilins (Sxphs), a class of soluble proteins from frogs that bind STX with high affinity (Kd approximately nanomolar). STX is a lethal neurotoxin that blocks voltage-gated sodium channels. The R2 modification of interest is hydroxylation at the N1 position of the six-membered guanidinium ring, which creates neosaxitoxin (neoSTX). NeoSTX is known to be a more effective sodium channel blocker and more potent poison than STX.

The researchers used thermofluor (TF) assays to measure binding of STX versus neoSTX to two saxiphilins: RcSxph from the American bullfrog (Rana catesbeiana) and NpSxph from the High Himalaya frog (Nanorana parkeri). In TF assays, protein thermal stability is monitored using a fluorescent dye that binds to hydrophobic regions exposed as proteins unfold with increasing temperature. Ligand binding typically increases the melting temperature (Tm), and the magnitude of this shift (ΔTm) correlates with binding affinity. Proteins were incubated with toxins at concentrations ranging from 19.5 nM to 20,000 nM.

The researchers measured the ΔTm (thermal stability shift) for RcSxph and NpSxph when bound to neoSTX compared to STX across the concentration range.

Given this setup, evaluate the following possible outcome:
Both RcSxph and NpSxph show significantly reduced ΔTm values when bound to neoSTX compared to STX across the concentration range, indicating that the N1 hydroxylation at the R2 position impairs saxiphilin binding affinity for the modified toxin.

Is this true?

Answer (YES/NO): YES